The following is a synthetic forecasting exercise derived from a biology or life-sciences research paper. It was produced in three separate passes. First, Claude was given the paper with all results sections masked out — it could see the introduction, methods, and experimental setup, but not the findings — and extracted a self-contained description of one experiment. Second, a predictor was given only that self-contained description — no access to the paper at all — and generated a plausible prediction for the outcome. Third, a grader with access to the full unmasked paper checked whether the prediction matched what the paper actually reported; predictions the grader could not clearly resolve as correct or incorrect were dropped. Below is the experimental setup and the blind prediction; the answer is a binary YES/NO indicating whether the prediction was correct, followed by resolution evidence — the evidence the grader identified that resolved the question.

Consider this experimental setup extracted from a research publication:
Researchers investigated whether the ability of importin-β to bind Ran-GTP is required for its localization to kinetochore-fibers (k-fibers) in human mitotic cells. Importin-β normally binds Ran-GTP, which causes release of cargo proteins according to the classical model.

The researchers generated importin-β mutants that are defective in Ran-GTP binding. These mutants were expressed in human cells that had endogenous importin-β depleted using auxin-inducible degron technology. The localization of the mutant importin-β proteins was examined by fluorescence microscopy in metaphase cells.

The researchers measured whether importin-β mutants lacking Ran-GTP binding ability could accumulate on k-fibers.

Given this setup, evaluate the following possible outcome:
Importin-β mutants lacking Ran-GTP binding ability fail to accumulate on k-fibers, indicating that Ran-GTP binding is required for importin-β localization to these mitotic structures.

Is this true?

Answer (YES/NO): YES